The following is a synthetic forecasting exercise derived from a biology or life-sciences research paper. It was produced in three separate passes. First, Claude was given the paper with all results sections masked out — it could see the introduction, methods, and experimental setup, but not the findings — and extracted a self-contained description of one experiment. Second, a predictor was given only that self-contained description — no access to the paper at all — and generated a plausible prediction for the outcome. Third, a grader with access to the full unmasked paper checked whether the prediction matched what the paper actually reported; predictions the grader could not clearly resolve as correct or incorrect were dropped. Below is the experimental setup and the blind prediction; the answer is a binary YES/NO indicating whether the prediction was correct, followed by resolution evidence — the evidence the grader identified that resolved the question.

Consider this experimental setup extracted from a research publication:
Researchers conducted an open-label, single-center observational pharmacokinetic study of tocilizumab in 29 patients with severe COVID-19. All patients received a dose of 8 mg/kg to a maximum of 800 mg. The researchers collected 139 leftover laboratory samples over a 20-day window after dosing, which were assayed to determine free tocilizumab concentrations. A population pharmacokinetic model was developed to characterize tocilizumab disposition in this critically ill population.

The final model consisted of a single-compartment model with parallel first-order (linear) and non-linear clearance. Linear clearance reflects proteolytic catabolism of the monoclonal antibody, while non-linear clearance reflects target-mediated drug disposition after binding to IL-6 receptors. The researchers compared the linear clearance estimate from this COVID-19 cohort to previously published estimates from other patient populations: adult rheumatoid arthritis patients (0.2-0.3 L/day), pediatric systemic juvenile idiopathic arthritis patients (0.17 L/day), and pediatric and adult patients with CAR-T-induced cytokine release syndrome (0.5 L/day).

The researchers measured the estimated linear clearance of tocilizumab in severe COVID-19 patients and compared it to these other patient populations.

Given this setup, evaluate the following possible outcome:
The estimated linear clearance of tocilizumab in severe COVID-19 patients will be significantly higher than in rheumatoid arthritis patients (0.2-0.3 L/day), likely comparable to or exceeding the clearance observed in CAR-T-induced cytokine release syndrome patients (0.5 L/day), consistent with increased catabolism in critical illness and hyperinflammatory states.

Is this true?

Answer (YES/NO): YES